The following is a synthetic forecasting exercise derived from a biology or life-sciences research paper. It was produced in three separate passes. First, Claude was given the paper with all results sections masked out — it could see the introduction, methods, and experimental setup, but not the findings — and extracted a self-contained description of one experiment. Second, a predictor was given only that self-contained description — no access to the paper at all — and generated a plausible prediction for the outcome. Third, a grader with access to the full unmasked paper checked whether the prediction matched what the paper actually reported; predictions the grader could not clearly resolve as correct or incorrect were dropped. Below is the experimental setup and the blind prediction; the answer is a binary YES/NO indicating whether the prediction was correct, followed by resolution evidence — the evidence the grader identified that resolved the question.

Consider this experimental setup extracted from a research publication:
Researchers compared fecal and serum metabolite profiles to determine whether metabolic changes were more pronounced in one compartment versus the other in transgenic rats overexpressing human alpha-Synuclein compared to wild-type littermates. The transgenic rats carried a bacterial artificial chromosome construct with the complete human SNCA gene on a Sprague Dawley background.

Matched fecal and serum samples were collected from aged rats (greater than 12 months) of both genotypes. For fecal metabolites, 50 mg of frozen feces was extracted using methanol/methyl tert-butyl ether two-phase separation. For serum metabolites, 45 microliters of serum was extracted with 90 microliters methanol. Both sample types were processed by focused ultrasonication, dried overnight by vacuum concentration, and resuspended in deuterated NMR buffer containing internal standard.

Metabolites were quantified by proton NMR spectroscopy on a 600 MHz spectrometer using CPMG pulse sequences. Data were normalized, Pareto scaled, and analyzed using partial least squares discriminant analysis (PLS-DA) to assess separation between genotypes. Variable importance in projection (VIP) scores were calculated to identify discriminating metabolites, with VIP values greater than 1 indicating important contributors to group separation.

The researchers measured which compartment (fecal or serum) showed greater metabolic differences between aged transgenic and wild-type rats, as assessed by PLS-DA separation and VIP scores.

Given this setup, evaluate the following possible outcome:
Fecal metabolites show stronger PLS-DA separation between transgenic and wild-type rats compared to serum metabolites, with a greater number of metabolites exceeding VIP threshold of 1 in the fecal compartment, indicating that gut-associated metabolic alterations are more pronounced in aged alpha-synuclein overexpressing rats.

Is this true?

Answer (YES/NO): NO